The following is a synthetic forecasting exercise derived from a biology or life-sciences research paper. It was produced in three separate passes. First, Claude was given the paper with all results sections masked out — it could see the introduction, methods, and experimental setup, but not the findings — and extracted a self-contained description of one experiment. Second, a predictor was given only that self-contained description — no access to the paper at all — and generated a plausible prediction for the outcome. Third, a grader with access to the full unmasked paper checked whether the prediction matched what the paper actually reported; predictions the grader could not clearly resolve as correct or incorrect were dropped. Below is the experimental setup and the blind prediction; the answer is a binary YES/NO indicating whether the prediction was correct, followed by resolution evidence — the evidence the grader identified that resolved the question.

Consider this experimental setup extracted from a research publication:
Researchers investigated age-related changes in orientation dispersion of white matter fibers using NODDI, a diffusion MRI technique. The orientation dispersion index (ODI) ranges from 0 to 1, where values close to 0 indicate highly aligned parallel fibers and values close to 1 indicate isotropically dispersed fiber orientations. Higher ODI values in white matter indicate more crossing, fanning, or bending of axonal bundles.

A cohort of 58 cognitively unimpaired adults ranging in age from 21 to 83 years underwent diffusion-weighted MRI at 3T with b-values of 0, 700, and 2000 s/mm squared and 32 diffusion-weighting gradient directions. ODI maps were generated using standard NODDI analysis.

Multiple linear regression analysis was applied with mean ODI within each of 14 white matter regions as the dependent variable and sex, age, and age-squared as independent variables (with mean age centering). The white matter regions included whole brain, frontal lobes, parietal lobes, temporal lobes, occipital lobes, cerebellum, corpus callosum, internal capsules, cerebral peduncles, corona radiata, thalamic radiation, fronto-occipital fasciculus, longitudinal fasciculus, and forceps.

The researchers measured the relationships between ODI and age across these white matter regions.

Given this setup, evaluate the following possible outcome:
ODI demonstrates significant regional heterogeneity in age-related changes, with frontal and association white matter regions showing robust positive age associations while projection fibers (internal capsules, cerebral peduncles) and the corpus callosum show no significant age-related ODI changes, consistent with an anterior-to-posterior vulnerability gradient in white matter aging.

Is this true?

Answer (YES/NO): NO